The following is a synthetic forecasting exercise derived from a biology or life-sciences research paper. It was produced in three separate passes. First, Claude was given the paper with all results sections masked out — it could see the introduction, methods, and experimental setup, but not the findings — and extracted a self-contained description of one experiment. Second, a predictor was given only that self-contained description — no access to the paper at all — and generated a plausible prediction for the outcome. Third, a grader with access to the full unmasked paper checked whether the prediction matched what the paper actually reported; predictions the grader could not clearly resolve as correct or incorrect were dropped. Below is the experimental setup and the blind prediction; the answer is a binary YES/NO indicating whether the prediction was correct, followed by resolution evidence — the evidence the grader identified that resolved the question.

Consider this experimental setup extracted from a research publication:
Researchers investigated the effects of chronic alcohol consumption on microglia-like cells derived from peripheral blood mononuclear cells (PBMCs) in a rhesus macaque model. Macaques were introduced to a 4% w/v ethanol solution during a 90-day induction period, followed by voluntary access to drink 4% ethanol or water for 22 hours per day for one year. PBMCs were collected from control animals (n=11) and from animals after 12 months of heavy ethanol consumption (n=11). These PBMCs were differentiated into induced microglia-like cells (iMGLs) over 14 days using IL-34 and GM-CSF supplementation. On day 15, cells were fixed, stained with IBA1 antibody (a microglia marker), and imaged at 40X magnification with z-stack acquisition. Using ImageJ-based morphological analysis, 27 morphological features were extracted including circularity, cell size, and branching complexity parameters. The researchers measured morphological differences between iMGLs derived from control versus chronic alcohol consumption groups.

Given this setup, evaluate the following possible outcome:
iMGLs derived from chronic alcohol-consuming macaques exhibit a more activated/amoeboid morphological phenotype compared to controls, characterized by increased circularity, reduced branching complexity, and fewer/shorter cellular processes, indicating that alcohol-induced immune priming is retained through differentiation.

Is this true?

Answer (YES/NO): NO